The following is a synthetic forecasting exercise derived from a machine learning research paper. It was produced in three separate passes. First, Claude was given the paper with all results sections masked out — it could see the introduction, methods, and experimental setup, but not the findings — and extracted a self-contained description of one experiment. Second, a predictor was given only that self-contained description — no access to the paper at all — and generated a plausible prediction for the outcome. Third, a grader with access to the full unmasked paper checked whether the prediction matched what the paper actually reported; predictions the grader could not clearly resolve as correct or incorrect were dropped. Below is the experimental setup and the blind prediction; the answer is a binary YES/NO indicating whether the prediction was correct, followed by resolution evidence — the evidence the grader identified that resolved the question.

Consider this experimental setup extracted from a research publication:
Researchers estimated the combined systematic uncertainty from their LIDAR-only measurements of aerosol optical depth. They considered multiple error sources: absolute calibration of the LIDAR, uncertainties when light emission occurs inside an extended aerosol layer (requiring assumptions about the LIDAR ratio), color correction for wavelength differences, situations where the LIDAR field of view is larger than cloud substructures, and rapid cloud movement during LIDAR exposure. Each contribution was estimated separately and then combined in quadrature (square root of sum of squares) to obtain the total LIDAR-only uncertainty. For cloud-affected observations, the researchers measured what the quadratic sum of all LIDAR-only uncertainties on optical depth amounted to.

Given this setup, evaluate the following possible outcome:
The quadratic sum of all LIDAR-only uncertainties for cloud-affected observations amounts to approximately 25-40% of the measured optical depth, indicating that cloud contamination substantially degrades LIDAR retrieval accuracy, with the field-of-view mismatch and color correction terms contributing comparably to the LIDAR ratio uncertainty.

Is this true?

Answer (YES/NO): NO